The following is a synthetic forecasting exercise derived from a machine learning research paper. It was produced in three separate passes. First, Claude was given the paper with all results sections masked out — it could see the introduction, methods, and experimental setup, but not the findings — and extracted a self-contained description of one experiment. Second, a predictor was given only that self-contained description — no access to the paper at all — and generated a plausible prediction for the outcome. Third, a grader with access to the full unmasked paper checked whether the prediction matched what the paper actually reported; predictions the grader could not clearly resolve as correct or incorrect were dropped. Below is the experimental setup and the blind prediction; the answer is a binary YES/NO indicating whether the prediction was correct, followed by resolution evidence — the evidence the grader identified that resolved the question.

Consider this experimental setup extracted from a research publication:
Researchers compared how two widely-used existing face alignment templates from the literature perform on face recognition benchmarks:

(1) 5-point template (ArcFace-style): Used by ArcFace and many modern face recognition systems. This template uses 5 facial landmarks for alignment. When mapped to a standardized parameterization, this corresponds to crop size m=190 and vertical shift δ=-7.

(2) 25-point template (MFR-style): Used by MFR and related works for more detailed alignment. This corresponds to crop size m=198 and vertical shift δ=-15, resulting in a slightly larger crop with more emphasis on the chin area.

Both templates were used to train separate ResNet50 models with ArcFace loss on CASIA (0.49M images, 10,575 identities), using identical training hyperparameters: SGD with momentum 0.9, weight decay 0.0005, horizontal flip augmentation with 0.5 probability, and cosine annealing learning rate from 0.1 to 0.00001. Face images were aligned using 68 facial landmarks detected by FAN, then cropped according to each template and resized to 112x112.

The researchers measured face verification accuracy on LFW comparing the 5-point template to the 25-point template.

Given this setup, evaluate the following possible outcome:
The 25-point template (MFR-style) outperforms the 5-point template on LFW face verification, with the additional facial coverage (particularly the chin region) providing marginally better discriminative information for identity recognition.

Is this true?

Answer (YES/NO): NO